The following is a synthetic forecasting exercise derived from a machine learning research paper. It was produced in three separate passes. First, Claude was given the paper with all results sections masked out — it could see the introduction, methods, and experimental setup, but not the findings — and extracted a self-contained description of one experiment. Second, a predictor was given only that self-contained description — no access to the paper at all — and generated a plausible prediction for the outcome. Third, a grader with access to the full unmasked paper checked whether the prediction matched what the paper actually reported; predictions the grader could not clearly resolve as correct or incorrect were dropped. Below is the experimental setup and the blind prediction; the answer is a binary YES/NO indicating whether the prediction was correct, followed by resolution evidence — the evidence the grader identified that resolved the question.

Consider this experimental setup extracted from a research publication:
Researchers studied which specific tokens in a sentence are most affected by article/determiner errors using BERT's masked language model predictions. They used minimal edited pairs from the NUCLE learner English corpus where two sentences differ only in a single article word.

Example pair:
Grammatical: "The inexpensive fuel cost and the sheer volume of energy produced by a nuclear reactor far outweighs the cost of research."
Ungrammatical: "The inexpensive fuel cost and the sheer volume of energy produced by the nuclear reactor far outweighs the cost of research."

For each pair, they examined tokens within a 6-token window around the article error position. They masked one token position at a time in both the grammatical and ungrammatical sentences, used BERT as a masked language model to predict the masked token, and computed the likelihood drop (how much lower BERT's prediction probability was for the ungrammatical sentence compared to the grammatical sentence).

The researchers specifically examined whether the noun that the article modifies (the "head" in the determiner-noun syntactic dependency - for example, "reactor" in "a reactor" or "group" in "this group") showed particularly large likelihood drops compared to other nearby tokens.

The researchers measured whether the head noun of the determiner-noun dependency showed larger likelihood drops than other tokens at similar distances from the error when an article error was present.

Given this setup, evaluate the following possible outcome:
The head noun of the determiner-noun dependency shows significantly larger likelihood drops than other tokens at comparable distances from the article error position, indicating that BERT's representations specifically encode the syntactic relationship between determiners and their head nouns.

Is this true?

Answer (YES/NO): YES